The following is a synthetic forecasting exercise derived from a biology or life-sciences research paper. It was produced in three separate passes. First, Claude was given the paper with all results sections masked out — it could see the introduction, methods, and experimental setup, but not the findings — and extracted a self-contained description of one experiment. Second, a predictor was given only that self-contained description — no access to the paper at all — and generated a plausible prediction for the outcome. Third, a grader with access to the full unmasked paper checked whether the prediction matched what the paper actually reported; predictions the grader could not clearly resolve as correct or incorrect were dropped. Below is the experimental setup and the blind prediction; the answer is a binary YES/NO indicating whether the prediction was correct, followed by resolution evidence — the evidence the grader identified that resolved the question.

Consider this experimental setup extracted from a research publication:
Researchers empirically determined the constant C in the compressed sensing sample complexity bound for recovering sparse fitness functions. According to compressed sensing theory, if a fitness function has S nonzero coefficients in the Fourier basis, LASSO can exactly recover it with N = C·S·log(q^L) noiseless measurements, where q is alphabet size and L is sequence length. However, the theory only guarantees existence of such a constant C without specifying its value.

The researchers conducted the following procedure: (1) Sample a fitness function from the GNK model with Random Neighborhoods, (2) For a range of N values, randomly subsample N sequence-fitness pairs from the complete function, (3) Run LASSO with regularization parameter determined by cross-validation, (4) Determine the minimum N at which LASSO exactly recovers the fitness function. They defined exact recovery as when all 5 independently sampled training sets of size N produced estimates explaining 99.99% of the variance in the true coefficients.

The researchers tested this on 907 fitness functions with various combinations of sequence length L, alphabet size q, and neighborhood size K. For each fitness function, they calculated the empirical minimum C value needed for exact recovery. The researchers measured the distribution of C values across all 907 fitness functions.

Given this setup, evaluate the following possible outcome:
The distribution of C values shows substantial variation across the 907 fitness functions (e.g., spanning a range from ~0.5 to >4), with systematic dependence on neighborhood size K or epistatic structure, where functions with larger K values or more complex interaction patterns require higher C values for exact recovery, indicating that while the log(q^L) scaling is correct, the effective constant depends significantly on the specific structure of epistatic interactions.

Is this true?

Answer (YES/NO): NO